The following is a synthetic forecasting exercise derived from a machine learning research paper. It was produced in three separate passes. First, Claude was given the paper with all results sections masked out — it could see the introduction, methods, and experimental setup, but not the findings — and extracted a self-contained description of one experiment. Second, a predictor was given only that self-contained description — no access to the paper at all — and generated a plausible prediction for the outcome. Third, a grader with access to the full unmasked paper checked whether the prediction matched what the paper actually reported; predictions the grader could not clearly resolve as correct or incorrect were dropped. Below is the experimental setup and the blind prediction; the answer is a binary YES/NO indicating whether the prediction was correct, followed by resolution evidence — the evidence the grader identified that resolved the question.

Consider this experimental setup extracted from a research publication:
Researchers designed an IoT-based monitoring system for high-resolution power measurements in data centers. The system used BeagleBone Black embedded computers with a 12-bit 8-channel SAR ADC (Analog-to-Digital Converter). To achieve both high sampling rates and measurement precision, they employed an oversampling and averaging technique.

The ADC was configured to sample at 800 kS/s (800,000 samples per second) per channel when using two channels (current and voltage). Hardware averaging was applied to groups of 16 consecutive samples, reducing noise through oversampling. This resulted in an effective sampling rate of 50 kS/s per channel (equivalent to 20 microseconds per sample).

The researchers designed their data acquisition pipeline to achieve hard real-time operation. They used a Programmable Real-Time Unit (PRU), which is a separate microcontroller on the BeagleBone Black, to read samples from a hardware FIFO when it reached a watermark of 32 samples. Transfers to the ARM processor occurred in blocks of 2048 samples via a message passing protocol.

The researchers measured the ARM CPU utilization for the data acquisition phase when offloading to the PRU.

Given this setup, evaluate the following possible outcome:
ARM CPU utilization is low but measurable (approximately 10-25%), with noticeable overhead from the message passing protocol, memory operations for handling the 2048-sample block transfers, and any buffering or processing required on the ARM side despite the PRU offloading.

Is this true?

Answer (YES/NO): NO